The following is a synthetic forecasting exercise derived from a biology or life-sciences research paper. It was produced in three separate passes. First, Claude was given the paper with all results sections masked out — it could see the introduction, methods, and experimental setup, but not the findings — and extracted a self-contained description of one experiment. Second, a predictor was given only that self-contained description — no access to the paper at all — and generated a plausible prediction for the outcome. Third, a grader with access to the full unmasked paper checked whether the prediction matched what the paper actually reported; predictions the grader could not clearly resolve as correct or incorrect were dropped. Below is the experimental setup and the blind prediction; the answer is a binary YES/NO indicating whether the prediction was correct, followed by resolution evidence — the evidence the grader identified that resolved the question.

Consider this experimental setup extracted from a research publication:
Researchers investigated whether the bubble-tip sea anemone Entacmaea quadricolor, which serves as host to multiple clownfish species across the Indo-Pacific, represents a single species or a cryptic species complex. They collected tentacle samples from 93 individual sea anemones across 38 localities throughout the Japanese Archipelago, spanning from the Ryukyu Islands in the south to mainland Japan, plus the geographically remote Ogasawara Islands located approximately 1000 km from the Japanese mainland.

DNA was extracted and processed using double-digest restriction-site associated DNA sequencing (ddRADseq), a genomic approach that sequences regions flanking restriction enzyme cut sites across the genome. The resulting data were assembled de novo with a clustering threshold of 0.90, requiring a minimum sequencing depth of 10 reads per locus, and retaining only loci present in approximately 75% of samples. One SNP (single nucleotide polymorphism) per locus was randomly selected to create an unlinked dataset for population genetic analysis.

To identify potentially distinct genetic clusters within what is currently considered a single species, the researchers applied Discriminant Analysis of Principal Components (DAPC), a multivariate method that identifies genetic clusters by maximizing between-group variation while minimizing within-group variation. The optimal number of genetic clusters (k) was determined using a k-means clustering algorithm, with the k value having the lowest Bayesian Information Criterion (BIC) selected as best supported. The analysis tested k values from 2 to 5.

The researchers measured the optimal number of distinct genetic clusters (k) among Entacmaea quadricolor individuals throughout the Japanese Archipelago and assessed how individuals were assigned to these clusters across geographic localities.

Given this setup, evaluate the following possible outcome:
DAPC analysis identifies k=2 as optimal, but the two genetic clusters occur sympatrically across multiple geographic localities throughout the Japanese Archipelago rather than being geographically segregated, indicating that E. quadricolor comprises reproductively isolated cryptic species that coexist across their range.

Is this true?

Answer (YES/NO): NO